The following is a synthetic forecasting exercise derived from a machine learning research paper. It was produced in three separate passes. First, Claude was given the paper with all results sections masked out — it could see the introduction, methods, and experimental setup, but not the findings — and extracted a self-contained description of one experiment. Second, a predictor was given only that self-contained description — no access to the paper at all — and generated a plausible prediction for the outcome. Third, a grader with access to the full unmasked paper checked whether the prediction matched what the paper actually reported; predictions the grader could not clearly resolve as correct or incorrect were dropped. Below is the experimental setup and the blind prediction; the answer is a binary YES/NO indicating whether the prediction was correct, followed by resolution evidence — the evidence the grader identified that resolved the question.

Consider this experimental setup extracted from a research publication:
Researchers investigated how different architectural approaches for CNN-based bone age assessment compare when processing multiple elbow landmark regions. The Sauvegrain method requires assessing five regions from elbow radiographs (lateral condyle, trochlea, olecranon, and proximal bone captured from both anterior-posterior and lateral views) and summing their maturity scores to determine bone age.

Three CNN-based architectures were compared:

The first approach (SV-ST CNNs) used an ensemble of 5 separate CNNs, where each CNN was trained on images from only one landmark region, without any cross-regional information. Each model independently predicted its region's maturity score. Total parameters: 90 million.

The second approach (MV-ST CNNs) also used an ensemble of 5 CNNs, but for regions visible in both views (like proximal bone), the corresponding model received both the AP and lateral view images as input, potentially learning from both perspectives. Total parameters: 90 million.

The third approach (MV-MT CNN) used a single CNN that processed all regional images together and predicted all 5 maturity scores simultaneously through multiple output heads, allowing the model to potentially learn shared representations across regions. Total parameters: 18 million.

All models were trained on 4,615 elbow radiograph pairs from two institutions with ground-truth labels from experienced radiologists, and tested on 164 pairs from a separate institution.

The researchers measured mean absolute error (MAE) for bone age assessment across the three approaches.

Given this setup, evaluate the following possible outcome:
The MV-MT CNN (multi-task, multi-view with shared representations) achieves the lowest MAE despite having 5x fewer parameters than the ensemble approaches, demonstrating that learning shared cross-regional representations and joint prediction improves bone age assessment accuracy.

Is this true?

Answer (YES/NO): NO